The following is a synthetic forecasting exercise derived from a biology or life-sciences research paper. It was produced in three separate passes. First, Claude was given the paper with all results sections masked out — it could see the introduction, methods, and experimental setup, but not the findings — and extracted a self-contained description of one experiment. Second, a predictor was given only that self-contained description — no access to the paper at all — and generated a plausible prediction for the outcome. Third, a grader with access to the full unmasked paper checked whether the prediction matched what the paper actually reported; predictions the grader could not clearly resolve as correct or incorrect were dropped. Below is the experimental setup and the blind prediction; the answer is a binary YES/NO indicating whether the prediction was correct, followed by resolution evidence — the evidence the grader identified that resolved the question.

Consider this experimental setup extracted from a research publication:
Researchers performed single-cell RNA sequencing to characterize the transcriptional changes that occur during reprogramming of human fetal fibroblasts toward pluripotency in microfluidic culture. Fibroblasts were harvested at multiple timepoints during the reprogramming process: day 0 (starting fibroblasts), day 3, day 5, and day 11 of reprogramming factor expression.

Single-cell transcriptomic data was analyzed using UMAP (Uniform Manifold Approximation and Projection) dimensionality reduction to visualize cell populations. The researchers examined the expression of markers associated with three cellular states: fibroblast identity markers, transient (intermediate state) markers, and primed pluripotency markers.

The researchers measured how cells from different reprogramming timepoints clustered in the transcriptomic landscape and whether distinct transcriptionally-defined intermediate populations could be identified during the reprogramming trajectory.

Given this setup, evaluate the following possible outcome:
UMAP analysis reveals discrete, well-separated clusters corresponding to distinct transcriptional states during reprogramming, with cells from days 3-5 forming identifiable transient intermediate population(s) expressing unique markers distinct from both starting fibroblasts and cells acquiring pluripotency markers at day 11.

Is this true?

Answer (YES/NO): YES